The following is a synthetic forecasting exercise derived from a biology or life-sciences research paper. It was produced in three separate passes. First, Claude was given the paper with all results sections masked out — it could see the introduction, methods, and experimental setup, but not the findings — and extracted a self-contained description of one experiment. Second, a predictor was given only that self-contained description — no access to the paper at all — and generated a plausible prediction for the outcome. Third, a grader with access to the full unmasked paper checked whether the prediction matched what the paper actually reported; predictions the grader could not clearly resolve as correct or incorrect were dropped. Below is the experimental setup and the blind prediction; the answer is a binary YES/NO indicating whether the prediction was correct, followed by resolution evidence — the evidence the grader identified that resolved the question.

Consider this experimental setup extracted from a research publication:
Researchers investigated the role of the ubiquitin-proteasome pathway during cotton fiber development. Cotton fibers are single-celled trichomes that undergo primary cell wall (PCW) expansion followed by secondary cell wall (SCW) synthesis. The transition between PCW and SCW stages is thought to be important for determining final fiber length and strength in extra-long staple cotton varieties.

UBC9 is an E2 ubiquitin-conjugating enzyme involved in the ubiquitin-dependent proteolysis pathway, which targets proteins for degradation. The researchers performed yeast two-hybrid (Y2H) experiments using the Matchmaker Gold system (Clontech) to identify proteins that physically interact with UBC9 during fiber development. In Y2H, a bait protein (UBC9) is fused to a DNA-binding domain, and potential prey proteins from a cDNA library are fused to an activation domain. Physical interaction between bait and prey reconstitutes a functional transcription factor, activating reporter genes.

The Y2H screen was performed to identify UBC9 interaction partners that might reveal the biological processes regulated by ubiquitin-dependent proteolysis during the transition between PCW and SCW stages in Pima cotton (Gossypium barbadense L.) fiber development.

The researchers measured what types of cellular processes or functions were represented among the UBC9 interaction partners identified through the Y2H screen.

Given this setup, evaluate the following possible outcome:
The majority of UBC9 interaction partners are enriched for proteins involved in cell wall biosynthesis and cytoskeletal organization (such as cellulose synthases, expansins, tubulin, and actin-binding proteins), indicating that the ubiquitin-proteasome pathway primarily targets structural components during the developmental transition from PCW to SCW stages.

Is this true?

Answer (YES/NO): NO